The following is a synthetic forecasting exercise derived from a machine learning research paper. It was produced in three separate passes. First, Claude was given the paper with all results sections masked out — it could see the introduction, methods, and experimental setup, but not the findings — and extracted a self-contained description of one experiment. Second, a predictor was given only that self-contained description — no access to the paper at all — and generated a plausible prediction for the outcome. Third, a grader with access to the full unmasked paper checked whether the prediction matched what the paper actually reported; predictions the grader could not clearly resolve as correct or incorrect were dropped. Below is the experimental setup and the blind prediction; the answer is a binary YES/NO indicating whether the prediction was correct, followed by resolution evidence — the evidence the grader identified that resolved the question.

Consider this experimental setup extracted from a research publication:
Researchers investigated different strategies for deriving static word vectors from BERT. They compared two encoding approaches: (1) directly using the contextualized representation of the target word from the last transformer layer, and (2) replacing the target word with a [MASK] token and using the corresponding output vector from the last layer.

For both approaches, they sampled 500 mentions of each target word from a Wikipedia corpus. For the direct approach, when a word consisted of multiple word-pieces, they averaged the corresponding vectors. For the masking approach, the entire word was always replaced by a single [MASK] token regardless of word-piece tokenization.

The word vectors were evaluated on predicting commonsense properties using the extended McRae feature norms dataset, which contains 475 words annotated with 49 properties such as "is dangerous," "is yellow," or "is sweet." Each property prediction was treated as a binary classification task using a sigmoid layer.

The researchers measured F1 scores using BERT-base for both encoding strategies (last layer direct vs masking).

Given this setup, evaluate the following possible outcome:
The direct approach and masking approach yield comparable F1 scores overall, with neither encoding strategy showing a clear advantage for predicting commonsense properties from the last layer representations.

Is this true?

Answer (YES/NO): YES